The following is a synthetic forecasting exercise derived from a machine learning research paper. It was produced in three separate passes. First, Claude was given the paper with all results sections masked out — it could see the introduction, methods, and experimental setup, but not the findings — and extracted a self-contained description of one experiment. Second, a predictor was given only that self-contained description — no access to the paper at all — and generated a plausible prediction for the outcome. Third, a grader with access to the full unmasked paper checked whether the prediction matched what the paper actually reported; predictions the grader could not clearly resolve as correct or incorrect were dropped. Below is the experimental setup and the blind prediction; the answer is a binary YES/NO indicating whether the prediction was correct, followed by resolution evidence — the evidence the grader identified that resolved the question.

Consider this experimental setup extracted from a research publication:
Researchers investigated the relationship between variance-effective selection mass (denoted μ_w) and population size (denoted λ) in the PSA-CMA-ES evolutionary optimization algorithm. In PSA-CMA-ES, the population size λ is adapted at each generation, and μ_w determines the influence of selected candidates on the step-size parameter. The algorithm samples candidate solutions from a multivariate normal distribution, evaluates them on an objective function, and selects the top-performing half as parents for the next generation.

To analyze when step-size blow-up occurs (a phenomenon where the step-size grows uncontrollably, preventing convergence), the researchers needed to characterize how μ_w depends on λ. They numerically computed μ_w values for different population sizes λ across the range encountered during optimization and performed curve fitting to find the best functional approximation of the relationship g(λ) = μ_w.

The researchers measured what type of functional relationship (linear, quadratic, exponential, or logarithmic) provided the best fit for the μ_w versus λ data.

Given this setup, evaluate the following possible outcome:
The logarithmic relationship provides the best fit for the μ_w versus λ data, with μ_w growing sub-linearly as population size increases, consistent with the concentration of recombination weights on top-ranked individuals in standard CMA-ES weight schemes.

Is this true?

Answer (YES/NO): NO